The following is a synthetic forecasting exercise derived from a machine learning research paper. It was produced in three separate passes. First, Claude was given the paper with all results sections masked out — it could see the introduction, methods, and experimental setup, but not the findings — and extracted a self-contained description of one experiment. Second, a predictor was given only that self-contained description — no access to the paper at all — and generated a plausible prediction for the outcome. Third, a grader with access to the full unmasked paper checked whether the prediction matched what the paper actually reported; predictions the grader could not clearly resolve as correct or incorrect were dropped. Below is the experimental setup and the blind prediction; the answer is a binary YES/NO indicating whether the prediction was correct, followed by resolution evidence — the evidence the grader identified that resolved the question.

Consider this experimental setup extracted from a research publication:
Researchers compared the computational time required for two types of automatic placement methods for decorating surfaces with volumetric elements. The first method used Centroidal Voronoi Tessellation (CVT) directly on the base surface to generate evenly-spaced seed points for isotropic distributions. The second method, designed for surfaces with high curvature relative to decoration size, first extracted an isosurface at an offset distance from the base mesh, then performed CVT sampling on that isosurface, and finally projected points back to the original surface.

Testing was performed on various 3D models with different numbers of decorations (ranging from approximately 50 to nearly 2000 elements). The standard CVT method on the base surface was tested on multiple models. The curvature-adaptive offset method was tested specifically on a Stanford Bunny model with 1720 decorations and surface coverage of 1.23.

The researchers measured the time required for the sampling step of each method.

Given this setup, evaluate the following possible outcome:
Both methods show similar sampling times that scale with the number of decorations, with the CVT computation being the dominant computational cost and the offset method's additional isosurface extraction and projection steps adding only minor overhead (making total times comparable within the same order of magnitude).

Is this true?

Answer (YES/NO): NO